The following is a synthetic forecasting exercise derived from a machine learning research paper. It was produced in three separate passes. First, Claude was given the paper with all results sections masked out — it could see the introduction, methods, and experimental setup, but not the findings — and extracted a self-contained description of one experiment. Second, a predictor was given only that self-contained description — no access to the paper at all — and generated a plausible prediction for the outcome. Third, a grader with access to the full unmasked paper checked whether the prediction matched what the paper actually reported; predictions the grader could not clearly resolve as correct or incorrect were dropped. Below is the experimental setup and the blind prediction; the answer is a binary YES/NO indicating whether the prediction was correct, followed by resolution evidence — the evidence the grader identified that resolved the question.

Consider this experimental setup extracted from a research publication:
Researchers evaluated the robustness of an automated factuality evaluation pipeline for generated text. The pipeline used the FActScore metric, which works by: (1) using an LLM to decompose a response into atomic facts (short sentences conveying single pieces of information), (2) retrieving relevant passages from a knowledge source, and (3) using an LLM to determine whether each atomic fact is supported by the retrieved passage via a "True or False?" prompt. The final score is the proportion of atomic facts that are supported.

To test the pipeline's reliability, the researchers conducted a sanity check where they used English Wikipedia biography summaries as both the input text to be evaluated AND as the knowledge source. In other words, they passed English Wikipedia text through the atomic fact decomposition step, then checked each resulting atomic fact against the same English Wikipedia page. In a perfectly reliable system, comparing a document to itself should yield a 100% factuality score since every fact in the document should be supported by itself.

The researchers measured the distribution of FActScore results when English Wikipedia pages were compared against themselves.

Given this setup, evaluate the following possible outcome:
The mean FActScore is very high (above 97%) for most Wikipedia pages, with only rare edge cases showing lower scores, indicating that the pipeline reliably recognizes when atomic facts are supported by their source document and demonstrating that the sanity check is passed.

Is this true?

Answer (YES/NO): NO